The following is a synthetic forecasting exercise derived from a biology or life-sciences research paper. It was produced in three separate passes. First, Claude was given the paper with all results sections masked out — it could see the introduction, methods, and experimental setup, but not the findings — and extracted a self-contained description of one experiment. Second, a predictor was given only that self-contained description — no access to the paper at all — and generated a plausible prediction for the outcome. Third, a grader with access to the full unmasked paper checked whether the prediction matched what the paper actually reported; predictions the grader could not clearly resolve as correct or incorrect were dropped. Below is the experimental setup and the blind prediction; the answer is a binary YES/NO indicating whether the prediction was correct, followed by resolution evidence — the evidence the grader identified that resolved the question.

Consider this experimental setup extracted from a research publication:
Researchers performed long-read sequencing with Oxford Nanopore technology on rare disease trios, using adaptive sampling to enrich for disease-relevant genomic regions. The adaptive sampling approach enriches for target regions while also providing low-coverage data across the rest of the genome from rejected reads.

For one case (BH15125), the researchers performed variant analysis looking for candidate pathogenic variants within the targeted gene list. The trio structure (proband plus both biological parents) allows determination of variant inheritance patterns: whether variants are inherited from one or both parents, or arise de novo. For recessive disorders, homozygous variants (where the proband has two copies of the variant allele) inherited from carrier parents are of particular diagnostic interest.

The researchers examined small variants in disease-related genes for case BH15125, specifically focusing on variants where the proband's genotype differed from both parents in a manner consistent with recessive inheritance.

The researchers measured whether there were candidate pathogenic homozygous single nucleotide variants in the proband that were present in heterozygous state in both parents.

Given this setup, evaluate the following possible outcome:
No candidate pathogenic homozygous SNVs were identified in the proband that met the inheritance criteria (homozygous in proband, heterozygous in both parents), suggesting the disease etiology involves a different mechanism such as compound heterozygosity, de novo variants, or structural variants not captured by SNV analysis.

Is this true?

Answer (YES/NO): NO